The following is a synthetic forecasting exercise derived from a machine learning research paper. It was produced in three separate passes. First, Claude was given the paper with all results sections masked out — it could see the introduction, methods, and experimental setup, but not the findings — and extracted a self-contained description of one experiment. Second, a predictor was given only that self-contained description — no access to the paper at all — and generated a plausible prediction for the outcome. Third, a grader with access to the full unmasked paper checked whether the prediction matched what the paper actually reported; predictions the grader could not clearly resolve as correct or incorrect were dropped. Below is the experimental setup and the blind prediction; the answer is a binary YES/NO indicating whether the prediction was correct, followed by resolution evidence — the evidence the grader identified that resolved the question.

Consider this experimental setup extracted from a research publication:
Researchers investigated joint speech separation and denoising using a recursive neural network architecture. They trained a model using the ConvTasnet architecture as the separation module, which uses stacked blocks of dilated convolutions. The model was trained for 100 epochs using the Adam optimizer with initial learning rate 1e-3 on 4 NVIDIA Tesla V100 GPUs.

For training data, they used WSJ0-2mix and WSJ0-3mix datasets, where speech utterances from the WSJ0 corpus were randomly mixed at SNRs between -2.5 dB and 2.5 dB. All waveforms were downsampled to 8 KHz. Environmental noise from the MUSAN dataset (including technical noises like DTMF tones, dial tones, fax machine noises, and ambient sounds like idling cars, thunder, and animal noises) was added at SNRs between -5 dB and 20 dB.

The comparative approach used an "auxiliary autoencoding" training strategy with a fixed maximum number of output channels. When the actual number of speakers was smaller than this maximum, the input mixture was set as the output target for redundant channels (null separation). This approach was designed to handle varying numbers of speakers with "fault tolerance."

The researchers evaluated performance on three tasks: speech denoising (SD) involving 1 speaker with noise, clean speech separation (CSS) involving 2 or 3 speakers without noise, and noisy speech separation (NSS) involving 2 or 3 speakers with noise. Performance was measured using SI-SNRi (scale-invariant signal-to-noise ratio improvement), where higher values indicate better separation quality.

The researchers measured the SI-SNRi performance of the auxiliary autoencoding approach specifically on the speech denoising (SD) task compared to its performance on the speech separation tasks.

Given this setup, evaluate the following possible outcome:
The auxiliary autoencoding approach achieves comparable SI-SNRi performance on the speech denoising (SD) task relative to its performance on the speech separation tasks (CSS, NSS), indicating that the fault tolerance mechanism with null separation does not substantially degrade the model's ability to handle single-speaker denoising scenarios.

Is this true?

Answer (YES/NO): NO